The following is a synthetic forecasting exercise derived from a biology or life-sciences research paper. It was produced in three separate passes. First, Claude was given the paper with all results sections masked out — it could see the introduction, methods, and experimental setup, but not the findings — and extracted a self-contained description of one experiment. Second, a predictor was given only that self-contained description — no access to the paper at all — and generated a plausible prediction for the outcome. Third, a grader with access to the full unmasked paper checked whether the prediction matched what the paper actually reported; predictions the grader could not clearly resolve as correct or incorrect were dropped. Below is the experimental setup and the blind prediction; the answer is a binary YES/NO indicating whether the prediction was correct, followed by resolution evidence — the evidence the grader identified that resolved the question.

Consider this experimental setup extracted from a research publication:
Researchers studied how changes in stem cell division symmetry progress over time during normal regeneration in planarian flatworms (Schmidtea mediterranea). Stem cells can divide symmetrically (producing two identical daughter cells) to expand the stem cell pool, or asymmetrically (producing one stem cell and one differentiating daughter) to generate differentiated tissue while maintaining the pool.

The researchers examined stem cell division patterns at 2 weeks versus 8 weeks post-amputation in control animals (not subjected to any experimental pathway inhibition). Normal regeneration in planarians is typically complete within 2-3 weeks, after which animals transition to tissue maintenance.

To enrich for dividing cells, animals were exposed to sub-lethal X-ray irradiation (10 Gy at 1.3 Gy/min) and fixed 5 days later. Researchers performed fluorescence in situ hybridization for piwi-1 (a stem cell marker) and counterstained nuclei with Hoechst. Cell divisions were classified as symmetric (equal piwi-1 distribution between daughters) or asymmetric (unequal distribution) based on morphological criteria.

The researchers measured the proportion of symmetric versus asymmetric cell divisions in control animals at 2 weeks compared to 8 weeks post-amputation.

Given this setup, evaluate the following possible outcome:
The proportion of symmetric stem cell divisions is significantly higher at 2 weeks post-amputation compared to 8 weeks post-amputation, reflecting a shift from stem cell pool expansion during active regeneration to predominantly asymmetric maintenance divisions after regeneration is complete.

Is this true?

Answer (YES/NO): NO